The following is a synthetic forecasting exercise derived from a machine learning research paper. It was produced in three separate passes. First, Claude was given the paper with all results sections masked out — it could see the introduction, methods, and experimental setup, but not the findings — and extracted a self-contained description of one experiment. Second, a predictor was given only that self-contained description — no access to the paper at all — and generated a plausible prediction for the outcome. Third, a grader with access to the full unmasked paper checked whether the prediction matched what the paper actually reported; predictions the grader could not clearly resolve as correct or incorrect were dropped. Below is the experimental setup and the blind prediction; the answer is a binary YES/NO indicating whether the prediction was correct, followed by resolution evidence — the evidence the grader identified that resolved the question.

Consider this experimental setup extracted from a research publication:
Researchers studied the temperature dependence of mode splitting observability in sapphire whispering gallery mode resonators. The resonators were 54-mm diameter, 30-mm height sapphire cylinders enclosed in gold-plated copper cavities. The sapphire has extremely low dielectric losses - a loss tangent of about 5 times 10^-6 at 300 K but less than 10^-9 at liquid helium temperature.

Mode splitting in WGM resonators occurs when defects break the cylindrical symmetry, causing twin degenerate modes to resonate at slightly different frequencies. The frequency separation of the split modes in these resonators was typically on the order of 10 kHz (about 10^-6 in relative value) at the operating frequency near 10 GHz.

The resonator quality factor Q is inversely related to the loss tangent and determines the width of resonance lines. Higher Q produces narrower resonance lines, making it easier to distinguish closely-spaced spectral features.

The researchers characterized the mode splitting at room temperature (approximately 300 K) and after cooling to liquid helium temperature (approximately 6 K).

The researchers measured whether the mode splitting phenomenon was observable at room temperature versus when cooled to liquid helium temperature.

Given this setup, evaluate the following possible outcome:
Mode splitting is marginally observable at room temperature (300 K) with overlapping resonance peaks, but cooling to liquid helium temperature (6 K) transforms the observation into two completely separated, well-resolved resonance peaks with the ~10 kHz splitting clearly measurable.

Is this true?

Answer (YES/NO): NO